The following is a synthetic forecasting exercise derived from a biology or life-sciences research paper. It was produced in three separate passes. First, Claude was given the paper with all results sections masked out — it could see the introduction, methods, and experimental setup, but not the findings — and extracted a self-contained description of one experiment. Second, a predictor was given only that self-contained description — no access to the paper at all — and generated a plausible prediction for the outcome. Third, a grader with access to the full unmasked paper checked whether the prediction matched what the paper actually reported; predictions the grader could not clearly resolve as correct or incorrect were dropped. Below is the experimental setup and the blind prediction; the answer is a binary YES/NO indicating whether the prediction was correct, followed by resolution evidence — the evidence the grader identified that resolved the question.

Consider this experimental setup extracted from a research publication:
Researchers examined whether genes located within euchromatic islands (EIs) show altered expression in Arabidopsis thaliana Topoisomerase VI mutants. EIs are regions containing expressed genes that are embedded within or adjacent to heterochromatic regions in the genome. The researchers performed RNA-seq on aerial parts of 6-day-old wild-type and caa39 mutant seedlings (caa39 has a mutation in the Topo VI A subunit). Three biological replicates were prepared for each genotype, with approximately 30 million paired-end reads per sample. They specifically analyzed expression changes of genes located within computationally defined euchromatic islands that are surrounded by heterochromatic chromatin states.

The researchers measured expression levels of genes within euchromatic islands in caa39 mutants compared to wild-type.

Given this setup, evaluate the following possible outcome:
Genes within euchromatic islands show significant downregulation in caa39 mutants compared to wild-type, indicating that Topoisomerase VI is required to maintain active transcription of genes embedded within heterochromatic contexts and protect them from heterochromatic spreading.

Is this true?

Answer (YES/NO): YES